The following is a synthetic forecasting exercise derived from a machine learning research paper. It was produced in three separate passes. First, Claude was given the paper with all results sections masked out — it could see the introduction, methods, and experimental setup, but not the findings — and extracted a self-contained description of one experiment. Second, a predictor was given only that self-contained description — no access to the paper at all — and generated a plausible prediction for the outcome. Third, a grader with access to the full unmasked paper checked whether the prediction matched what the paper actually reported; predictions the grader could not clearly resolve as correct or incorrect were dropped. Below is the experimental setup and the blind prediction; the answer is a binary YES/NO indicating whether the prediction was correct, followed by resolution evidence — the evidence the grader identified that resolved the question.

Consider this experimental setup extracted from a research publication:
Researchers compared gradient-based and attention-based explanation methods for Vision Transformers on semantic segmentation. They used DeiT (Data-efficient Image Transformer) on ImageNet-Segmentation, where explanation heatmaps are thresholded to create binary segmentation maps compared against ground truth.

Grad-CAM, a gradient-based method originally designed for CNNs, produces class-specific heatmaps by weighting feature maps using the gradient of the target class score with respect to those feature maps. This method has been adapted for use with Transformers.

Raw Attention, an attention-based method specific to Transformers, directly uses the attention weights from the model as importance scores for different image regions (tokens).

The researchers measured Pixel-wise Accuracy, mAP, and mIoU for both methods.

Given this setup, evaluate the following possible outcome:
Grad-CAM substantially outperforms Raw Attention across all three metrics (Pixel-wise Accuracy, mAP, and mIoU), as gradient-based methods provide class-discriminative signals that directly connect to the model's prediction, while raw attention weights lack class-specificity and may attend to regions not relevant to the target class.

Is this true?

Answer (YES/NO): NO